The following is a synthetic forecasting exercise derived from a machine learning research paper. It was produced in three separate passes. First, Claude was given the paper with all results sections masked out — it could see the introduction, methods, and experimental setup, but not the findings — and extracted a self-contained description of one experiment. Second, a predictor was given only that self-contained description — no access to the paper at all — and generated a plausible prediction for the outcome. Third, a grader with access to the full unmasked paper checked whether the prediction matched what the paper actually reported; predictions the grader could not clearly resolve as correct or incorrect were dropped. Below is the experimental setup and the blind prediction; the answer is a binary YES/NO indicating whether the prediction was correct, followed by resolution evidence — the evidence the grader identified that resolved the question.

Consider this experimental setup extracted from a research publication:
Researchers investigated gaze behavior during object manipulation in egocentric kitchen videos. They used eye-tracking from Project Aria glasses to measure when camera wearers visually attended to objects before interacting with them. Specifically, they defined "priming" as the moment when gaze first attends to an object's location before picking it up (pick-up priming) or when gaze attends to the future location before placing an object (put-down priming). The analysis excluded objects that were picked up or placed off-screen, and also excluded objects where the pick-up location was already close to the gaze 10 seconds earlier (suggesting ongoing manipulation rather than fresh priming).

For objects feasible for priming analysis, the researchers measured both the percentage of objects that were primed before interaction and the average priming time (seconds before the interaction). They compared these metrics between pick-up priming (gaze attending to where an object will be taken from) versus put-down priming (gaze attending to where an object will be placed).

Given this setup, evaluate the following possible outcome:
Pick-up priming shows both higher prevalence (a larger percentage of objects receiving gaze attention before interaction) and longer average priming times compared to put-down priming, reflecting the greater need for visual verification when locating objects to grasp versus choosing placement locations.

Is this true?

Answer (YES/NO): YES